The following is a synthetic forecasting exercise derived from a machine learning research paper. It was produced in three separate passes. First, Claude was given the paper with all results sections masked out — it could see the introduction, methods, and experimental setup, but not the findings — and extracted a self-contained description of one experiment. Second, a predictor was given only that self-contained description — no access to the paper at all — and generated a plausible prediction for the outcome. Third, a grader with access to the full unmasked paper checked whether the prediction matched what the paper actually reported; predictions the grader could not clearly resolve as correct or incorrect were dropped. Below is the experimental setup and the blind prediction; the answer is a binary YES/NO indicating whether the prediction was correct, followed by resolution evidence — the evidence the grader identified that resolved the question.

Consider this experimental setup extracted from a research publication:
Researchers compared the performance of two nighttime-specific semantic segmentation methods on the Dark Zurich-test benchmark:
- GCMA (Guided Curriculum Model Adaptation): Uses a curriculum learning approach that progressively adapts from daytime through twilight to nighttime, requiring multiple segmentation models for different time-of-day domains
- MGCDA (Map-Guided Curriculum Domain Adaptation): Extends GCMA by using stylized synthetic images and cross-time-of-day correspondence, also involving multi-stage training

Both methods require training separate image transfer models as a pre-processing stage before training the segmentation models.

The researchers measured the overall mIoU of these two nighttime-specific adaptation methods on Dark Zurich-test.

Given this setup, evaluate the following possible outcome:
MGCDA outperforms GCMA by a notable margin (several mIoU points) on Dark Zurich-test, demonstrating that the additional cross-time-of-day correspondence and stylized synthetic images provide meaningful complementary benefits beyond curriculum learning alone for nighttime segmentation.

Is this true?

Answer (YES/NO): NO